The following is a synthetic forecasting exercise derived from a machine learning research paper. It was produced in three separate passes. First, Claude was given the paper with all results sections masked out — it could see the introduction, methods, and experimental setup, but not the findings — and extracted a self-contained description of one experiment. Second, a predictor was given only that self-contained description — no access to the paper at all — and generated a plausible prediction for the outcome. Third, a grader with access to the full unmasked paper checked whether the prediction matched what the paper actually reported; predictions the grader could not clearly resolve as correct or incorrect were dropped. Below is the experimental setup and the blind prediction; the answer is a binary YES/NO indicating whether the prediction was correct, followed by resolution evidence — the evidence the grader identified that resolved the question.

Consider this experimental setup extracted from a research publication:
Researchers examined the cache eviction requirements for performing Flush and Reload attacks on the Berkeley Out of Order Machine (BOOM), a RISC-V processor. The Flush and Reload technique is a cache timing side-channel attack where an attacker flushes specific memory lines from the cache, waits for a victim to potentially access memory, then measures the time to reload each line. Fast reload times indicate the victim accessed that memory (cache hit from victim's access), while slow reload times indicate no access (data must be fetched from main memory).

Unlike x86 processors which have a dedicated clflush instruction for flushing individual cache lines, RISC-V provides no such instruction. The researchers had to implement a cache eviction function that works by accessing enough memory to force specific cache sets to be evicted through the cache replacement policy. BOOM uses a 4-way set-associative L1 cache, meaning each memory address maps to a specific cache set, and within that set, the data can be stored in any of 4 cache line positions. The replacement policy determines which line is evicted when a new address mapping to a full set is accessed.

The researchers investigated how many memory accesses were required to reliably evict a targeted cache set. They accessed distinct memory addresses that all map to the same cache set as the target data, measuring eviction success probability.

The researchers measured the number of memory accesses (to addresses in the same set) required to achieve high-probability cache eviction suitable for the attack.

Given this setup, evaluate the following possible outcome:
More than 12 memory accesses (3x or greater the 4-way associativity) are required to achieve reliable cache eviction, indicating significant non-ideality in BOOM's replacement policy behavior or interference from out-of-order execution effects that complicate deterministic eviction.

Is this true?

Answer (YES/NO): YES